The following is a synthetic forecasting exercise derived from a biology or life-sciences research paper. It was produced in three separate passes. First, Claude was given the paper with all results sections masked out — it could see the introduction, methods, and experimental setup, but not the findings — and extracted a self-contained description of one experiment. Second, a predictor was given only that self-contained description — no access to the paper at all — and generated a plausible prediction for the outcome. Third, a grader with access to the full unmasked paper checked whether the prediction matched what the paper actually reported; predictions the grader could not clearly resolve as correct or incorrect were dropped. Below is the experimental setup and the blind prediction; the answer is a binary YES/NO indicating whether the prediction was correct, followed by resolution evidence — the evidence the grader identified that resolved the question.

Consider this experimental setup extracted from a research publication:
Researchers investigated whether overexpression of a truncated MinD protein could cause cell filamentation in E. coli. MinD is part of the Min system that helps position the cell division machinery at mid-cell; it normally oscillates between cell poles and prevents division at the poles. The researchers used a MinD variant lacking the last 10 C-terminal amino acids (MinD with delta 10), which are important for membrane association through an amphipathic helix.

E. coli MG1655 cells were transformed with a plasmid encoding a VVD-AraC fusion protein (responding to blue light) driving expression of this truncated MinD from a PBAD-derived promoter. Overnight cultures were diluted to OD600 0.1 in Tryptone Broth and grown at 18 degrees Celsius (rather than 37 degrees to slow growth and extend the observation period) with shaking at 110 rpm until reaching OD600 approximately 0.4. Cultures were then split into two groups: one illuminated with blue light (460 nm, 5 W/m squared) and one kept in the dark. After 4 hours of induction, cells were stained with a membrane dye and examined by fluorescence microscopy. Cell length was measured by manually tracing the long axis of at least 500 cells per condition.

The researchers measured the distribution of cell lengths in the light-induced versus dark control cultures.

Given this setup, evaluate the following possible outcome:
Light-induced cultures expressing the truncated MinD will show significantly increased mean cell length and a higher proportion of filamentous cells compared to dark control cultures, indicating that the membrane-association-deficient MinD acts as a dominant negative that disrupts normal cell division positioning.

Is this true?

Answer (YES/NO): NO